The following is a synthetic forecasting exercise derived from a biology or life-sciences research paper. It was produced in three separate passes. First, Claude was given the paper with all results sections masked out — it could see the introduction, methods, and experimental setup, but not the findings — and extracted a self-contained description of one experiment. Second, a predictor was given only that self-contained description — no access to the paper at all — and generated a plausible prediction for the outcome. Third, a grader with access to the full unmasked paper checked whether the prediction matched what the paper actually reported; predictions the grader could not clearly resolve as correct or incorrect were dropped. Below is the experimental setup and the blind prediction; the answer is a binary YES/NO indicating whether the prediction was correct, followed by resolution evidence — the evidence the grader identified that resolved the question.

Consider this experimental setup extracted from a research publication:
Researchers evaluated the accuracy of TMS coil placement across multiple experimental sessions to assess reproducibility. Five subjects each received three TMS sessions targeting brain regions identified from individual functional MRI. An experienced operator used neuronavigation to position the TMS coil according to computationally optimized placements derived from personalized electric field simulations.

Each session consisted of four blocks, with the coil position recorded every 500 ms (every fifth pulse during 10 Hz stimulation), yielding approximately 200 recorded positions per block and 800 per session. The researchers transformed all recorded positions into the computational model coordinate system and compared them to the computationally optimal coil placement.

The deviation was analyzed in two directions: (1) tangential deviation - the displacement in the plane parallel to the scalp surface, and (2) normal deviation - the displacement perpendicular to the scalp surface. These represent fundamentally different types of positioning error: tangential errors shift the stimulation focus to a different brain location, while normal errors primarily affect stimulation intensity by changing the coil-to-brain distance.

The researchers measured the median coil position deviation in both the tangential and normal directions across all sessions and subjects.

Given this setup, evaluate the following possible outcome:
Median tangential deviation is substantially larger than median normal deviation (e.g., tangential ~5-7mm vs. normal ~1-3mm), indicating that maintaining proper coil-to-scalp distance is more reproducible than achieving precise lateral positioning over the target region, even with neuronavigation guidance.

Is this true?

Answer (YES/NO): NO